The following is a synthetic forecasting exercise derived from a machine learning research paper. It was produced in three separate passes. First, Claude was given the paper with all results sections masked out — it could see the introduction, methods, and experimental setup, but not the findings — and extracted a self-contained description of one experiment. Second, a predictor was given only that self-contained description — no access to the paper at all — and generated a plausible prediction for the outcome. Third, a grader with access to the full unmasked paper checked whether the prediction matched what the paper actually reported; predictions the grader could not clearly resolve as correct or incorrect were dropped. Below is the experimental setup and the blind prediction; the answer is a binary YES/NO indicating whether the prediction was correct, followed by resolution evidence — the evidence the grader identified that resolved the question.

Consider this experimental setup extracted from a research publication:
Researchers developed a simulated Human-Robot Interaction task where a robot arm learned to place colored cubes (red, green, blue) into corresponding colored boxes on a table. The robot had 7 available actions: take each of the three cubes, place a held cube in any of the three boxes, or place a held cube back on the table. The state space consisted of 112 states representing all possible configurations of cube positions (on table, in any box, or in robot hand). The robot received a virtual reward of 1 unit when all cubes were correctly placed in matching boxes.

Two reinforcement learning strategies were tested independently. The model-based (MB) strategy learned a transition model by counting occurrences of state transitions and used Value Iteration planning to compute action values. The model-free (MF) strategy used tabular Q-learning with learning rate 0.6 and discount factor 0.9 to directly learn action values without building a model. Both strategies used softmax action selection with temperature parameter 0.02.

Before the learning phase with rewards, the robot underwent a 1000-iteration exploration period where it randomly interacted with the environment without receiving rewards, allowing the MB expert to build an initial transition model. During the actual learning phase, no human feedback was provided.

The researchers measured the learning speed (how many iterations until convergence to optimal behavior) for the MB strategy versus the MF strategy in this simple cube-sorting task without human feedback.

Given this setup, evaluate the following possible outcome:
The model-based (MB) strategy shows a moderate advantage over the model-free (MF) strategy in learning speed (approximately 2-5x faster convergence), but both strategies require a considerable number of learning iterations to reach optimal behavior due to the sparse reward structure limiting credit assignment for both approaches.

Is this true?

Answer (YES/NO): NO